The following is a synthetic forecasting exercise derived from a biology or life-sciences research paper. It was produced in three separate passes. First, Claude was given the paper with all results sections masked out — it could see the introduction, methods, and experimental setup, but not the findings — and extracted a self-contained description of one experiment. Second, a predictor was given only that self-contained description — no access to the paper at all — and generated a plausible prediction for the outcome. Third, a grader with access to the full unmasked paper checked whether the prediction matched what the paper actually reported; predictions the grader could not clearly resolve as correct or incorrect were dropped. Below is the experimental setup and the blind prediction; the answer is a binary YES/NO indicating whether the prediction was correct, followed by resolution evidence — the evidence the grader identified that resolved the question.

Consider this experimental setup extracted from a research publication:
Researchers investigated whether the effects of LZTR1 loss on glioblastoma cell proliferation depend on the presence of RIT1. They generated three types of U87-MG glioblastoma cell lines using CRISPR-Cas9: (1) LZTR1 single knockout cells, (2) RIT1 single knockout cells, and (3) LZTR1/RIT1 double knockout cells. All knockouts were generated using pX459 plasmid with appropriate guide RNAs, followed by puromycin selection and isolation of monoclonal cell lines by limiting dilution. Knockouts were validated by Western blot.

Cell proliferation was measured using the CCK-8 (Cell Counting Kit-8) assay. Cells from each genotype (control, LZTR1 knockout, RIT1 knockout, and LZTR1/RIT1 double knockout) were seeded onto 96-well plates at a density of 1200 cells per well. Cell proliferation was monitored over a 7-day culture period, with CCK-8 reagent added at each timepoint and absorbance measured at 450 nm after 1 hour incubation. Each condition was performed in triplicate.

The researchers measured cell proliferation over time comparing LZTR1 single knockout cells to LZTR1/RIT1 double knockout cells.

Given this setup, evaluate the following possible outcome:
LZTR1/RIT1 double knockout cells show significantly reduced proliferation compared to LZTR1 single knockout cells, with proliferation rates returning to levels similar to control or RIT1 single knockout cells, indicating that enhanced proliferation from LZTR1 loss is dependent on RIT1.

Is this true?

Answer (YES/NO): YES